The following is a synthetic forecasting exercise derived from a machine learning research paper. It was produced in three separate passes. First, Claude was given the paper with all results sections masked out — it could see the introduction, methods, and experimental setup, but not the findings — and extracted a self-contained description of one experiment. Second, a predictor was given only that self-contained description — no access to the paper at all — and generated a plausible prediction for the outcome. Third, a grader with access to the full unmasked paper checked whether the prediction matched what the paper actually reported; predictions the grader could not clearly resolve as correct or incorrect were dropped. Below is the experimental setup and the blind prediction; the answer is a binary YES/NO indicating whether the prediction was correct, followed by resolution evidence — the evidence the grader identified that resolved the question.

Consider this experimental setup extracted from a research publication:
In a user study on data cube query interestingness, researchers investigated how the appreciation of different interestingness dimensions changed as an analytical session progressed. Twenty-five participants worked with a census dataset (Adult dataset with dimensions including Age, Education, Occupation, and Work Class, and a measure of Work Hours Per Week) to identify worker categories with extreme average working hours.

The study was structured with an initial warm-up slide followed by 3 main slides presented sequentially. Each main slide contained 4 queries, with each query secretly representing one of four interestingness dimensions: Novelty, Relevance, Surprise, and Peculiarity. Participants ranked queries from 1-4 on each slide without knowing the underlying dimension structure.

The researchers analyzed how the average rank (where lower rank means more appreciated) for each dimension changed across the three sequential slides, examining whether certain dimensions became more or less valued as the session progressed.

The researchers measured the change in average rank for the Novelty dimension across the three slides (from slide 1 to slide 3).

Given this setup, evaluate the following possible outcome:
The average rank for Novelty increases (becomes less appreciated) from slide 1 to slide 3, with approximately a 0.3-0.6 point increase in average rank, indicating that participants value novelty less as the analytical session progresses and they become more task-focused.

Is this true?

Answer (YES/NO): NO